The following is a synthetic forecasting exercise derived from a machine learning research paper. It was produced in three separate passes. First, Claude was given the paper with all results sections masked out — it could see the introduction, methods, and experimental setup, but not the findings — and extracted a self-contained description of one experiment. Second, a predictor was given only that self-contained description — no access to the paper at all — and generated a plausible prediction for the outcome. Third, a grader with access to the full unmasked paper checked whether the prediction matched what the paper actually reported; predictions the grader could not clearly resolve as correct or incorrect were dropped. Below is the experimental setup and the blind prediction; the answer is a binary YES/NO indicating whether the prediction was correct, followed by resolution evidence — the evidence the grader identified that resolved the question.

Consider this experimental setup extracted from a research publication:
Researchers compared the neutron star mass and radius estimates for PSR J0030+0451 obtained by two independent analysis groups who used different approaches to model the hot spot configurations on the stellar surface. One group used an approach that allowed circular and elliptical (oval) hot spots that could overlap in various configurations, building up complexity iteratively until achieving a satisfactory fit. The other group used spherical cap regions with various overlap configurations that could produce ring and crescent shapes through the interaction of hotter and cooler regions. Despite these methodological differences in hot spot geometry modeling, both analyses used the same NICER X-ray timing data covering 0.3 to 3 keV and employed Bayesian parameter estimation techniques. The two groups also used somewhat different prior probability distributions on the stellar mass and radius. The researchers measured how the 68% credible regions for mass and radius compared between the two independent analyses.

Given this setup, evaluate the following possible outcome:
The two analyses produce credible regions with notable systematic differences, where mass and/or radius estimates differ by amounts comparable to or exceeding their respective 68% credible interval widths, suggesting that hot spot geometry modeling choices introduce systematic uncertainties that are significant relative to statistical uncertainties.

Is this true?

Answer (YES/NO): NO